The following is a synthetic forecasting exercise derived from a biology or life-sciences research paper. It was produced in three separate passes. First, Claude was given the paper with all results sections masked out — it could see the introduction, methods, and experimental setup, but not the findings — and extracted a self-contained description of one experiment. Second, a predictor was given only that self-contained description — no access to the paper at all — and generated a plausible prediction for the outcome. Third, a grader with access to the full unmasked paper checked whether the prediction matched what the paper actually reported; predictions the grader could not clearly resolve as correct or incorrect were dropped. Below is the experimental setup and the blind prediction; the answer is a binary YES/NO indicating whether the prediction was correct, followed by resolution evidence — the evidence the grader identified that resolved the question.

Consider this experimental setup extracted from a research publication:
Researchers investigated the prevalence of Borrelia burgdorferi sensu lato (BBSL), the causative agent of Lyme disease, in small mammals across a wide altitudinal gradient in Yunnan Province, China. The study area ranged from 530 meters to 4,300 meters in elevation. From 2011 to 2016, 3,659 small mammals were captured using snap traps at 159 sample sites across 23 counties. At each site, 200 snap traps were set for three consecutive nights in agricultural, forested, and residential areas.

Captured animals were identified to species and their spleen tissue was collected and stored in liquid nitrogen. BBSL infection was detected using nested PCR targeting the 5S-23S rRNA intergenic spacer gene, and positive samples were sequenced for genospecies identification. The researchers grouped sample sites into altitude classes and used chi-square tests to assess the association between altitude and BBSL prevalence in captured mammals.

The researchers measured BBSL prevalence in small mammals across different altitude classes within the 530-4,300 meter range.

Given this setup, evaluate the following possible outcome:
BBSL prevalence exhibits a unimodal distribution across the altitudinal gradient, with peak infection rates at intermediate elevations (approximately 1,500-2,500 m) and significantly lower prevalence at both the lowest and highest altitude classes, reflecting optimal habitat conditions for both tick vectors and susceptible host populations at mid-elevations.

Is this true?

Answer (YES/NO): NO